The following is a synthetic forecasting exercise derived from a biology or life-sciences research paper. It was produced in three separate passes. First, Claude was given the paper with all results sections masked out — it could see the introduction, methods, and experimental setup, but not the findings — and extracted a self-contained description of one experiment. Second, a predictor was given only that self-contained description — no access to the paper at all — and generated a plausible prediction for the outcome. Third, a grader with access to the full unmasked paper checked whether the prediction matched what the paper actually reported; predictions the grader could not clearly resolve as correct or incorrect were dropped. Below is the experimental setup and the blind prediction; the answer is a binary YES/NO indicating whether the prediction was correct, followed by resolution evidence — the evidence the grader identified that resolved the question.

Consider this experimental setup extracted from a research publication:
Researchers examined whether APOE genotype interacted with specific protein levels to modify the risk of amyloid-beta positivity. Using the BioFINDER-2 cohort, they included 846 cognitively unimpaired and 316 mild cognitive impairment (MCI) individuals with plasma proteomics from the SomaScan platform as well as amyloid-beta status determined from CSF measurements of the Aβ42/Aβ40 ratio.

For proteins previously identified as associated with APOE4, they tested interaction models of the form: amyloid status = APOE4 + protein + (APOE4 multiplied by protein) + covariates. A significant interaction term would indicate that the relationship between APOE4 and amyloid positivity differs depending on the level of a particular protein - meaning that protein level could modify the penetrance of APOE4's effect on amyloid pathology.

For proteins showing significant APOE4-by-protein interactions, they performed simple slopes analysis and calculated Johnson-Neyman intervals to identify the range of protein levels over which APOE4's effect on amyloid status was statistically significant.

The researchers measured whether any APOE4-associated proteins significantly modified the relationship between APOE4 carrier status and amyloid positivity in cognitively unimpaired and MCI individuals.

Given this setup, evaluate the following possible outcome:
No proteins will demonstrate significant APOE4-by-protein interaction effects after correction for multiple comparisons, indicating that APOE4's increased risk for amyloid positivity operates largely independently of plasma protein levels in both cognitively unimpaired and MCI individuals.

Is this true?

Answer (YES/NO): NO